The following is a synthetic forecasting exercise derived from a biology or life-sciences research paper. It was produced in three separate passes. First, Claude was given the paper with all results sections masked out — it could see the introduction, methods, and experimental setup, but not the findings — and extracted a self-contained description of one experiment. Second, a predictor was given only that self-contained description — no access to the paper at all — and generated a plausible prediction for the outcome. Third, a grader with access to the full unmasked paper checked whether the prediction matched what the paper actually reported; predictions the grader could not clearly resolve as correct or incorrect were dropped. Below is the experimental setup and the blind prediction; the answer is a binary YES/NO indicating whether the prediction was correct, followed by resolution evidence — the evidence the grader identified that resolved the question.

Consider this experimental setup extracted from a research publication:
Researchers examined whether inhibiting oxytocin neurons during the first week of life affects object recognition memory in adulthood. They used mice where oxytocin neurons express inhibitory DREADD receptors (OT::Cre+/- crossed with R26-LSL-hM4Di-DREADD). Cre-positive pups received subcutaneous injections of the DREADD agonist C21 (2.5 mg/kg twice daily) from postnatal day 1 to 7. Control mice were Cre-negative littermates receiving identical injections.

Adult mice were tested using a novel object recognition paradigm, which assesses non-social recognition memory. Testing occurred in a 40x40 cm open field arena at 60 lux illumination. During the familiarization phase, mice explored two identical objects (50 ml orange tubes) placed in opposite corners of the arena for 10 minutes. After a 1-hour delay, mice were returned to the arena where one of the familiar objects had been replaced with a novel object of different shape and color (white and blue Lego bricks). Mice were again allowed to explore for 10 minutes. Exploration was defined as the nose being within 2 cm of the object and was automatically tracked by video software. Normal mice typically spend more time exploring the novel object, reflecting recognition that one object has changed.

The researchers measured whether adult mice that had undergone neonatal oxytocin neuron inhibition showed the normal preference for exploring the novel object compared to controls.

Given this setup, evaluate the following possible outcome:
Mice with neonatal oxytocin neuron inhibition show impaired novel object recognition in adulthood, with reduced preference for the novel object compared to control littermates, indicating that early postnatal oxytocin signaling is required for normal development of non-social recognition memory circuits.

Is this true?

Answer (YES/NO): YES